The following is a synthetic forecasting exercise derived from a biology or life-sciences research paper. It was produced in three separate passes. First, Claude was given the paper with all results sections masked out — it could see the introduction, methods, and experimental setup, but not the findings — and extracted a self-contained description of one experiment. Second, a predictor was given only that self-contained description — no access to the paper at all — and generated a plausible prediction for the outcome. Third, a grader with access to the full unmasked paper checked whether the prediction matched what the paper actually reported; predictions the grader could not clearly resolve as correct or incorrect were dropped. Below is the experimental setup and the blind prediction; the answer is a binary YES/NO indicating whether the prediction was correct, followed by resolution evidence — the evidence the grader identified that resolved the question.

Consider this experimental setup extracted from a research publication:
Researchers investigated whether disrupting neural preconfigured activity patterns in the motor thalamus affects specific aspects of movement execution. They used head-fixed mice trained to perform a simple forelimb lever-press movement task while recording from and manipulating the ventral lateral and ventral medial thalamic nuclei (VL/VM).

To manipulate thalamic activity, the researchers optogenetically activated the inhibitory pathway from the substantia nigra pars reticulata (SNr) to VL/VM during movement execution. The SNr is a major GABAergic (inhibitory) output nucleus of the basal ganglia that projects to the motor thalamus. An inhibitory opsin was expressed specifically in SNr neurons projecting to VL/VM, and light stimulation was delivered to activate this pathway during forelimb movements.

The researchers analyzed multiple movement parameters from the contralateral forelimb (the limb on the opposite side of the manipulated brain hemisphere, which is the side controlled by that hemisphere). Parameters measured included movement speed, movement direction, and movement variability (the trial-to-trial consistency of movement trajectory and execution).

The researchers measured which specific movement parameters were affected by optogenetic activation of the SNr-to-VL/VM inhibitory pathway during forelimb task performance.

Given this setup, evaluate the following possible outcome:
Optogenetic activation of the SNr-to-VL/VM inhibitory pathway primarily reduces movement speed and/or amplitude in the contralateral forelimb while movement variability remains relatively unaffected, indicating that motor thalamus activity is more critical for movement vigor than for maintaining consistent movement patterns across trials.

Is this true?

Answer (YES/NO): NO